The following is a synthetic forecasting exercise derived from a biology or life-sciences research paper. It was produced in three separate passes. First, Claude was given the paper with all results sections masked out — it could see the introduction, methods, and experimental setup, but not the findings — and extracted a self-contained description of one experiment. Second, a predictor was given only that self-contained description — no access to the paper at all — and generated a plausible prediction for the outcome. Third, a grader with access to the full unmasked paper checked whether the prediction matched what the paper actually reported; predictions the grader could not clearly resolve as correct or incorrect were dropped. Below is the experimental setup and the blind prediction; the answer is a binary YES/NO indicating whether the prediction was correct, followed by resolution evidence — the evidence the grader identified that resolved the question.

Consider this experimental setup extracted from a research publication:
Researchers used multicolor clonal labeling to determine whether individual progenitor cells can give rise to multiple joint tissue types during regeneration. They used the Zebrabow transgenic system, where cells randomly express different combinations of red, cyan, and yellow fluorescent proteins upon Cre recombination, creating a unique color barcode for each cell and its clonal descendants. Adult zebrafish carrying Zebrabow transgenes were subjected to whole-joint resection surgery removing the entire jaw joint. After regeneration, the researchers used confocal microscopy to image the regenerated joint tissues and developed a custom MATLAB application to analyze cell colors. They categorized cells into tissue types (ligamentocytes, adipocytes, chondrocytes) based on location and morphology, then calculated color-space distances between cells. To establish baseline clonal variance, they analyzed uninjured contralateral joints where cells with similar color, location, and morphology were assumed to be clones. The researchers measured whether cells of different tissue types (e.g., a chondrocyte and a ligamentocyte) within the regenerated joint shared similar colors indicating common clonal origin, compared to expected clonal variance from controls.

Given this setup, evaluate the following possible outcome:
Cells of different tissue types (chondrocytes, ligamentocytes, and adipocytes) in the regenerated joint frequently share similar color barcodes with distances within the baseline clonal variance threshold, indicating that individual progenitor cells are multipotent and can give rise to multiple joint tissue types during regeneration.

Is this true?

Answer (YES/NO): YES